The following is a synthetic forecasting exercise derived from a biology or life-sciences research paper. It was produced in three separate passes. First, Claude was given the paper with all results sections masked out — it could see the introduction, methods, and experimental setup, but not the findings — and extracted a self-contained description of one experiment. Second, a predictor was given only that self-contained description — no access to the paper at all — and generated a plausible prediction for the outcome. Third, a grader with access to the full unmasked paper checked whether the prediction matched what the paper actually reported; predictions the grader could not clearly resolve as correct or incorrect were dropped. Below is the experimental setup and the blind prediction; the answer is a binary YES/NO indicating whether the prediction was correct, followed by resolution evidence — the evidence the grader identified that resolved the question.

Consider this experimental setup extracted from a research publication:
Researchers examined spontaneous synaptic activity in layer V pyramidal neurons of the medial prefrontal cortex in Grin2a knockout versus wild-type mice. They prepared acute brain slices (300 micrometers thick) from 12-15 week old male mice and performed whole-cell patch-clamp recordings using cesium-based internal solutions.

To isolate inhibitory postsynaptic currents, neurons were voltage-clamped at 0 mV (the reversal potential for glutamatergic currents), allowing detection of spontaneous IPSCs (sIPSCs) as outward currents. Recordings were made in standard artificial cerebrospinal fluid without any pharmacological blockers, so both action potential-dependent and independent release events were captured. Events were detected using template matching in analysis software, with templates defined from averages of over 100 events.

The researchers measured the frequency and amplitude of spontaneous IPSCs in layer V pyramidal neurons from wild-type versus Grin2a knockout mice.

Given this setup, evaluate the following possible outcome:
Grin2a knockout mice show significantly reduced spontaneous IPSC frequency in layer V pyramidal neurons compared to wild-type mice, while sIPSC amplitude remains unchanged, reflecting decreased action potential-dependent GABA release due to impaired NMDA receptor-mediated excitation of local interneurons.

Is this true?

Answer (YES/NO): NO